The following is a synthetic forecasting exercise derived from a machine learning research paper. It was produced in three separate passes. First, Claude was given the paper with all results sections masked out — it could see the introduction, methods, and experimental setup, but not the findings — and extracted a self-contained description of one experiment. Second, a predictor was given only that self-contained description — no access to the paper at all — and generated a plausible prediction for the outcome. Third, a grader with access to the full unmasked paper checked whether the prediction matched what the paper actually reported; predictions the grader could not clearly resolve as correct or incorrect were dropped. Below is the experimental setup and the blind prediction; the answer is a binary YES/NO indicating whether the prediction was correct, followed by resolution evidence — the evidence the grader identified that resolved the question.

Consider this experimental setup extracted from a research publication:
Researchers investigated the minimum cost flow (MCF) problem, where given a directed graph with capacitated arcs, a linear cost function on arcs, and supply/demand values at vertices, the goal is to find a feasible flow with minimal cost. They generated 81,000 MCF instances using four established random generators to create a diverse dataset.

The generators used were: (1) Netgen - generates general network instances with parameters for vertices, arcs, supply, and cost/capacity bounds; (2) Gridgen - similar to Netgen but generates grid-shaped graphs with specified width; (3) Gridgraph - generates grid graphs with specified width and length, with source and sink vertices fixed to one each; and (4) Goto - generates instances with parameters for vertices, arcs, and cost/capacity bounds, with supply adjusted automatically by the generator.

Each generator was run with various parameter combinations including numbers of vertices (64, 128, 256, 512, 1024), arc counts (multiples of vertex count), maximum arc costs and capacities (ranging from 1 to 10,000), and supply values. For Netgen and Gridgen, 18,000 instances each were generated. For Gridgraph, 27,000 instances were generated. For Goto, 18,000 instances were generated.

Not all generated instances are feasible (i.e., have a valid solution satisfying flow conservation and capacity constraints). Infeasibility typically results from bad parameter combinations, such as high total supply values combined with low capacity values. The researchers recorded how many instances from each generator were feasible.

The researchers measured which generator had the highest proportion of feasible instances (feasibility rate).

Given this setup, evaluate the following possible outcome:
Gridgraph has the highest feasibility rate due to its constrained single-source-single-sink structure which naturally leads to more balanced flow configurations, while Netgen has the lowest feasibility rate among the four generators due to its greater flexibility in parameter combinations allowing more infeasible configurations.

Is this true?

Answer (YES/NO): NO